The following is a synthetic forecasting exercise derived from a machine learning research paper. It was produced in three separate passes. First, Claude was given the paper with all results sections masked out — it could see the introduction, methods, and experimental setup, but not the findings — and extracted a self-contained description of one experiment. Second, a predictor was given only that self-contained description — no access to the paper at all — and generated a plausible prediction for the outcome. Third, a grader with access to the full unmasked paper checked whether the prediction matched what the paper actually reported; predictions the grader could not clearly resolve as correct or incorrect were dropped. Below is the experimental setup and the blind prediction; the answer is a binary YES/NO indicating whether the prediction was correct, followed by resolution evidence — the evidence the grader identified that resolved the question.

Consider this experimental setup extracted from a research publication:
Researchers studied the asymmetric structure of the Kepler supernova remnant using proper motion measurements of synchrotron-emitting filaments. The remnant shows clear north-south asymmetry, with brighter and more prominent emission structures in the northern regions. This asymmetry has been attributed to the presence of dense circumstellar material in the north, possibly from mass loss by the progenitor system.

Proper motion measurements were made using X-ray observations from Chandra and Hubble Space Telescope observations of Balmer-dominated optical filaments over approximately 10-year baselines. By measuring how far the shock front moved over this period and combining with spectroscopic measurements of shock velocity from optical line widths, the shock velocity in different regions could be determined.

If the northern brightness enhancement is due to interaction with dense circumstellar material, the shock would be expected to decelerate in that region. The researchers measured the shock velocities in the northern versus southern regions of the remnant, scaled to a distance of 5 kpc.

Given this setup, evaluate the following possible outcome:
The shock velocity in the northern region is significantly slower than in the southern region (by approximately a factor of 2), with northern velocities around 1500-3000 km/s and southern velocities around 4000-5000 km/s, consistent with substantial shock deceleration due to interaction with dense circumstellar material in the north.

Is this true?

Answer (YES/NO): YES